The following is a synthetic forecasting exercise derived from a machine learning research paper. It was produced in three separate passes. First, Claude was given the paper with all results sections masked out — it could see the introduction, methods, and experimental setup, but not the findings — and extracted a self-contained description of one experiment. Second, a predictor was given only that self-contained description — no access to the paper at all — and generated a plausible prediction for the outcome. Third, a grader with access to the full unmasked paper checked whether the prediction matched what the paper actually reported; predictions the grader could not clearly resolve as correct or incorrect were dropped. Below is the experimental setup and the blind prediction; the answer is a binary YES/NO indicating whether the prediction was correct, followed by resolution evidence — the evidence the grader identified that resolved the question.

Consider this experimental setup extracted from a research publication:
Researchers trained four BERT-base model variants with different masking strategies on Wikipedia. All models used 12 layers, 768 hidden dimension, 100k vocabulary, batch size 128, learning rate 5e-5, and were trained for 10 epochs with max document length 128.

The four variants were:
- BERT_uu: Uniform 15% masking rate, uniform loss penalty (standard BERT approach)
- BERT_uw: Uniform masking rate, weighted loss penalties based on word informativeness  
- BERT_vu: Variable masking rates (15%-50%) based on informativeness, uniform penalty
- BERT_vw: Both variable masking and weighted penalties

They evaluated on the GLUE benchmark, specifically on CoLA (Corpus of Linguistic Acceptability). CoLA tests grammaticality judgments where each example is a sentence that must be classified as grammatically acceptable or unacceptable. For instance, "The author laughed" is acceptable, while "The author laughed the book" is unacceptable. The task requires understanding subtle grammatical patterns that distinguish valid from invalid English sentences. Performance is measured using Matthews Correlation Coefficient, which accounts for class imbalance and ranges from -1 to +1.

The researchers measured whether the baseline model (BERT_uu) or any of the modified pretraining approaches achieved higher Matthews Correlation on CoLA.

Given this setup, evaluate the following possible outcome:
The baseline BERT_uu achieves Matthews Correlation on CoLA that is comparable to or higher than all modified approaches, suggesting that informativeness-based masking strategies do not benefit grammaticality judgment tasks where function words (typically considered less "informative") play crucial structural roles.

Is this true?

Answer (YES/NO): YES